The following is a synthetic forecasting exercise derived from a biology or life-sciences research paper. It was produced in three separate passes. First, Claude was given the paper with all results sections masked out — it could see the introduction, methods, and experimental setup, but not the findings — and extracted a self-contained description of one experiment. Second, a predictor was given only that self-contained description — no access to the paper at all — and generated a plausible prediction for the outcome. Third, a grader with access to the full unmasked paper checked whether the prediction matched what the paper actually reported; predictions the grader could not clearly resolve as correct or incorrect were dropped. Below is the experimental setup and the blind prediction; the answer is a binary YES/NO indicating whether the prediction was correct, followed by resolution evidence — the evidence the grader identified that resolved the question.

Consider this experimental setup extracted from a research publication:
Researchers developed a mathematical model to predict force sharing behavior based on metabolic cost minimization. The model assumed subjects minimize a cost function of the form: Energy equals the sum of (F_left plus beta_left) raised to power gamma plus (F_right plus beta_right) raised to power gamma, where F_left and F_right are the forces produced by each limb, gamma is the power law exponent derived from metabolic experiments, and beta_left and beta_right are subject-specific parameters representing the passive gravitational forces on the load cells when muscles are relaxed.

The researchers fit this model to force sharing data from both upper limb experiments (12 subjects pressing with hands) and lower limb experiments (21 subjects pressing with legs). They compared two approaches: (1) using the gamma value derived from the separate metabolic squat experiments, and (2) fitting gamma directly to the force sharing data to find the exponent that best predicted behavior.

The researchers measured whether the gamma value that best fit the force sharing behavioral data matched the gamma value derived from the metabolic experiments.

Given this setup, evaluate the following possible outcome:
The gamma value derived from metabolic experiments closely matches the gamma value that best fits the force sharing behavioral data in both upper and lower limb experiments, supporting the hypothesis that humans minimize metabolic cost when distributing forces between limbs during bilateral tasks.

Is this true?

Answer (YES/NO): NO